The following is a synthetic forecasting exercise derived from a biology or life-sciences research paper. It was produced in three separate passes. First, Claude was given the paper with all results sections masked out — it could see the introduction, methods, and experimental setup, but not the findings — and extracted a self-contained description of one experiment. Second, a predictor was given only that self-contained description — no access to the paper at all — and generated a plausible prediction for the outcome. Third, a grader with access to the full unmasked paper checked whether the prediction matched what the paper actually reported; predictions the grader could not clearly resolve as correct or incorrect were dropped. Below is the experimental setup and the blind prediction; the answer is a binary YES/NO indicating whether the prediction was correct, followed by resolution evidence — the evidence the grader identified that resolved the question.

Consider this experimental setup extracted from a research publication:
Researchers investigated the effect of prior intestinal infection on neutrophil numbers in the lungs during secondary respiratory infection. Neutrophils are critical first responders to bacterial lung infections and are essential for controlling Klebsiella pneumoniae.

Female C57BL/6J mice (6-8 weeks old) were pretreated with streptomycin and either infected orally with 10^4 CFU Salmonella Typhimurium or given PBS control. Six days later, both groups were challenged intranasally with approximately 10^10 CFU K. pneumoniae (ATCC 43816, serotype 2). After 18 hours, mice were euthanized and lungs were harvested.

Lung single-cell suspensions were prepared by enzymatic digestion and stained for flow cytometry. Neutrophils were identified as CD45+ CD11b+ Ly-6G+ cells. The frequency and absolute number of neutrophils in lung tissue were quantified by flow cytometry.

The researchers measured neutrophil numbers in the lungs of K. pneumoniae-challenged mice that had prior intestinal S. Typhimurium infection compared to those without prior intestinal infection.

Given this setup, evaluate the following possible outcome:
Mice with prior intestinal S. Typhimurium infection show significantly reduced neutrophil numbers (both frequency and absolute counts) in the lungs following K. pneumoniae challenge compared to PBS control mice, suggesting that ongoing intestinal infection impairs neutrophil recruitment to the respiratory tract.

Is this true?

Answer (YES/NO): YES